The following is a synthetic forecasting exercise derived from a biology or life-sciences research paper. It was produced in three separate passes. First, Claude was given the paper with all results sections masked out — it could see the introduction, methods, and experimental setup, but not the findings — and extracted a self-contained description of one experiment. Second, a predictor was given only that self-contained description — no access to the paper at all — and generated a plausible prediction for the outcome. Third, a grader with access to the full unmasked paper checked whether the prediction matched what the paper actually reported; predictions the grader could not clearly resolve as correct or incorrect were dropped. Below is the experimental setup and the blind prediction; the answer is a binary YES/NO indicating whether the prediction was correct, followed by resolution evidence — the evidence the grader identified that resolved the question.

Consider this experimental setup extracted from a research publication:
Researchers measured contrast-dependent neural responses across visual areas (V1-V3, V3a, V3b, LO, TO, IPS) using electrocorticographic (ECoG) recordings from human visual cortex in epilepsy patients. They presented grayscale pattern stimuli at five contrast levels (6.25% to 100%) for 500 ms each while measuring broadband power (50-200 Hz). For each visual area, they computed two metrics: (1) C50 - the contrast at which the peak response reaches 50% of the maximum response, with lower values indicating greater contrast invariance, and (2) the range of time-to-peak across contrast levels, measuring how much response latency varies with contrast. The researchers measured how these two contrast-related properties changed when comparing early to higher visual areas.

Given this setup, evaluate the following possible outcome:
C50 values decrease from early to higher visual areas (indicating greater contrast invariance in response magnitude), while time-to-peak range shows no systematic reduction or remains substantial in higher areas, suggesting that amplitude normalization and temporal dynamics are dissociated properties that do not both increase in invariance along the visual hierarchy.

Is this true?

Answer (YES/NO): YES